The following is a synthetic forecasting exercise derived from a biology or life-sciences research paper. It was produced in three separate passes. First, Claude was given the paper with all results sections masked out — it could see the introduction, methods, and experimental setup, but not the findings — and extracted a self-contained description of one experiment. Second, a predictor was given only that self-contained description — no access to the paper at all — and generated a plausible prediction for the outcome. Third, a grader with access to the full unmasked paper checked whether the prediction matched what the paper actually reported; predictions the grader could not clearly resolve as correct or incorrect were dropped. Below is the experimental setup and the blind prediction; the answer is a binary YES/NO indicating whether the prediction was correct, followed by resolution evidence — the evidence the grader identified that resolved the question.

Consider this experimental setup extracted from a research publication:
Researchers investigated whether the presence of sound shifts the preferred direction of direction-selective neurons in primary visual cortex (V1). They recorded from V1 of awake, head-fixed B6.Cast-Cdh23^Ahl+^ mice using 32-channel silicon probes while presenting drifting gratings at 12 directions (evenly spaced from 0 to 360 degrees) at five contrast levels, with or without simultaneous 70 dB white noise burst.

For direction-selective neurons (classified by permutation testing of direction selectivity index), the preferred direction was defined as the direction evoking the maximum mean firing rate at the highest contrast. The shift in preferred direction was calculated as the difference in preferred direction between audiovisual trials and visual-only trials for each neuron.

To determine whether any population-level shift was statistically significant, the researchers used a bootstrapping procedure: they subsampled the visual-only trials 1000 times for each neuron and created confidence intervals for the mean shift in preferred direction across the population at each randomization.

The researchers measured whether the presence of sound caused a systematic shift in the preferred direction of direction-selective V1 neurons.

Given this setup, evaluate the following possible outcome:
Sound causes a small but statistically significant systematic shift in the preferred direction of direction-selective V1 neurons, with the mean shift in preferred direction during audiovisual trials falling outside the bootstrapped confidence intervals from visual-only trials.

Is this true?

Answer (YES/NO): NO